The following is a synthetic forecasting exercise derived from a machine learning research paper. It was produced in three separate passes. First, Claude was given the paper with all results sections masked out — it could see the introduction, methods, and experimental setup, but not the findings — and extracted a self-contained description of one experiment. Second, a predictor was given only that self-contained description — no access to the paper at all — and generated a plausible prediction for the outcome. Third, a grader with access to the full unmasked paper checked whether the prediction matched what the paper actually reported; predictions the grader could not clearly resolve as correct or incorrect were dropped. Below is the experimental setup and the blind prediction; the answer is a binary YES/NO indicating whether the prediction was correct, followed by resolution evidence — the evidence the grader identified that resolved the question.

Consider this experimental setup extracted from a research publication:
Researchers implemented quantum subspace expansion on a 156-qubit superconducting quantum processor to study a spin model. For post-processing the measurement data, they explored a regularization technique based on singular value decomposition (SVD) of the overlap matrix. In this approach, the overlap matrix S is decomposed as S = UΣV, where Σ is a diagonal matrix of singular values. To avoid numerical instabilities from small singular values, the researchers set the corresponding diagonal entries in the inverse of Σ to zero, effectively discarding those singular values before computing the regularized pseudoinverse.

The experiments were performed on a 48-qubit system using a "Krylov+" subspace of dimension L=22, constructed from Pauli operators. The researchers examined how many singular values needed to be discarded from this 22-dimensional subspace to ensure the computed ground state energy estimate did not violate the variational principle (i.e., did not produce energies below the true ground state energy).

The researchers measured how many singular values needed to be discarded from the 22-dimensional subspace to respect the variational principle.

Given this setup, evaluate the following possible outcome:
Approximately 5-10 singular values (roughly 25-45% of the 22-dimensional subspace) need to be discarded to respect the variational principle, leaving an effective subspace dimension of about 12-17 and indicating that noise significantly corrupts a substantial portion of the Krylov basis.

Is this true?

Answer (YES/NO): YES